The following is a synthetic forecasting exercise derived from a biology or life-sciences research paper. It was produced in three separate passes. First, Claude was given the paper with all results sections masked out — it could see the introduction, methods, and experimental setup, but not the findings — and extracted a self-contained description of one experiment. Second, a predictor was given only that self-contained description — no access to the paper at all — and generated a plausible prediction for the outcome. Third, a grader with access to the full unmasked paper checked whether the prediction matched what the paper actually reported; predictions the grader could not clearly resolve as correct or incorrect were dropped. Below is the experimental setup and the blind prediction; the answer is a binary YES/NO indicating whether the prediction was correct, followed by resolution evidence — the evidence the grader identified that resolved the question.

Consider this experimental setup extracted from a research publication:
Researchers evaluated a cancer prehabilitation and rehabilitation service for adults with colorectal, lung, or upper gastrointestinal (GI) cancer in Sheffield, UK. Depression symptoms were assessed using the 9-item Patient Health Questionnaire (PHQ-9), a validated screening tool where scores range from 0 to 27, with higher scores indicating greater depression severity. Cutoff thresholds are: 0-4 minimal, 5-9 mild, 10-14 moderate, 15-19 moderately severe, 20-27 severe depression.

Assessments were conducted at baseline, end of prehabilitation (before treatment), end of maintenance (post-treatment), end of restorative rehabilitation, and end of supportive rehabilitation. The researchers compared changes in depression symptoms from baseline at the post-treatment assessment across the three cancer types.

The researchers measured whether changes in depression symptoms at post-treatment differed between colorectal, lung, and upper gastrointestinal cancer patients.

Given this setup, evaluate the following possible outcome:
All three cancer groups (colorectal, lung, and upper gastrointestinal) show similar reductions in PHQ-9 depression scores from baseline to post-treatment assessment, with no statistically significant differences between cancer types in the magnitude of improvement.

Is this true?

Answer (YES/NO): NO